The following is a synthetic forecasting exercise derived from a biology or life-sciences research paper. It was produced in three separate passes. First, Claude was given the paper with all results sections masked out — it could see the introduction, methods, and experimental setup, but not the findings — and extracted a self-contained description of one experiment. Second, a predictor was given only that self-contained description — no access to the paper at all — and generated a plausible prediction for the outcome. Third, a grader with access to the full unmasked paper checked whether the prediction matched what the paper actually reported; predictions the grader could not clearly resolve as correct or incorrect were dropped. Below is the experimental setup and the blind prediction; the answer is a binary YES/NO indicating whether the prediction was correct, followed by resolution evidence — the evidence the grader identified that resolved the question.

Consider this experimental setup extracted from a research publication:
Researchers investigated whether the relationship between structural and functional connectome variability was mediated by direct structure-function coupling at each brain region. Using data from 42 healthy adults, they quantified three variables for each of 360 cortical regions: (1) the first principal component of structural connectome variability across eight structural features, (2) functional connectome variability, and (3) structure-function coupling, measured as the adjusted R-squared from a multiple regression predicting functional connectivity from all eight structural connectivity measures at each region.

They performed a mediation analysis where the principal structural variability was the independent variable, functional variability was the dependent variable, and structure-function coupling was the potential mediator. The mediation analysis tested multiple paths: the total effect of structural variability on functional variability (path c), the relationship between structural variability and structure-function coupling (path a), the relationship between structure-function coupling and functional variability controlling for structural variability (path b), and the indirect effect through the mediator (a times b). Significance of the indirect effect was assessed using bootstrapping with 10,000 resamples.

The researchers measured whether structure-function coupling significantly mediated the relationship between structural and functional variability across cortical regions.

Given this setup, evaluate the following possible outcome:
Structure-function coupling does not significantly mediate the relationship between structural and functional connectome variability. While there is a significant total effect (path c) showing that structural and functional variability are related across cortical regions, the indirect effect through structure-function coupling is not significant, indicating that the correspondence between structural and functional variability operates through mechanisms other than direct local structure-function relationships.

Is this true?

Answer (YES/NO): NO